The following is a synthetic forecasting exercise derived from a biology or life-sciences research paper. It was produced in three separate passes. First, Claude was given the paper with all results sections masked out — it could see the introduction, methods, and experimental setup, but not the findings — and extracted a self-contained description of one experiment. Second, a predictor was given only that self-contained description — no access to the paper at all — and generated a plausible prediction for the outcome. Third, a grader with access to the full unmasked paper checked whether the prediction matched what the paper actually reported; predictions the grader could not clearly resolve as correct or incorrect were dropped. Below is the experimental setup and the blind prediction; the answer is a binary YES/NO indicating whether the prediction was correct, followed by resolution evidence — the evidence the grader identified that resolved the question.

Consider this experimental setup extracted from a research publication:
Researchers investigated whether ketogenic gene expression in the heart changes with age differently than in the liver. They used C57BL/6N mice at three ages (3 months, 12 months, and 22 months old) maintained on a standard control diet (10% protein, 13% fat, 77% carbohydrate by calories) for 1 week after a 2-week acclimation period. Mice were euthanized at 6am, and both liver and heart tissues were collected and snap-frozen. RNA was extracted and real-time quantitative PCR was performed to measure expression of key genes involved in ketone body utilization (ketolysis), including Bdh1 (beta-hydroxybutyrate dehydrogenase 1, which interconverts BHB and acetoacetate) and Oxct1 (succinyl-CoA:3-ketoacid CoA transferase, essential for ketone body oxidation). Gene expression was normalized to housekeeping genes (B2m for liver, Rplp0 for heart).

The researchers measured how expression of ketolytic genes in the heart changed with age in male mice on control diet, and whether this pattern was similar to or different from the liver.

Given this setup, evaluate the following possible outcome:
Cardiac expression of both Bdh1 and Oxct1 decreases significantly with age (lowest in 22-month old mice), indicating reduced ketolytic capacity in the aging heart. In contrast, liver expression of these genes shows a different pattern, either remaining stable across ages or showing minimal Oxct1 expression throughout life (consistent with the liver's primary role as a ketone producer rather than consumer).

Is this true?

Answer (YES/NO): NO